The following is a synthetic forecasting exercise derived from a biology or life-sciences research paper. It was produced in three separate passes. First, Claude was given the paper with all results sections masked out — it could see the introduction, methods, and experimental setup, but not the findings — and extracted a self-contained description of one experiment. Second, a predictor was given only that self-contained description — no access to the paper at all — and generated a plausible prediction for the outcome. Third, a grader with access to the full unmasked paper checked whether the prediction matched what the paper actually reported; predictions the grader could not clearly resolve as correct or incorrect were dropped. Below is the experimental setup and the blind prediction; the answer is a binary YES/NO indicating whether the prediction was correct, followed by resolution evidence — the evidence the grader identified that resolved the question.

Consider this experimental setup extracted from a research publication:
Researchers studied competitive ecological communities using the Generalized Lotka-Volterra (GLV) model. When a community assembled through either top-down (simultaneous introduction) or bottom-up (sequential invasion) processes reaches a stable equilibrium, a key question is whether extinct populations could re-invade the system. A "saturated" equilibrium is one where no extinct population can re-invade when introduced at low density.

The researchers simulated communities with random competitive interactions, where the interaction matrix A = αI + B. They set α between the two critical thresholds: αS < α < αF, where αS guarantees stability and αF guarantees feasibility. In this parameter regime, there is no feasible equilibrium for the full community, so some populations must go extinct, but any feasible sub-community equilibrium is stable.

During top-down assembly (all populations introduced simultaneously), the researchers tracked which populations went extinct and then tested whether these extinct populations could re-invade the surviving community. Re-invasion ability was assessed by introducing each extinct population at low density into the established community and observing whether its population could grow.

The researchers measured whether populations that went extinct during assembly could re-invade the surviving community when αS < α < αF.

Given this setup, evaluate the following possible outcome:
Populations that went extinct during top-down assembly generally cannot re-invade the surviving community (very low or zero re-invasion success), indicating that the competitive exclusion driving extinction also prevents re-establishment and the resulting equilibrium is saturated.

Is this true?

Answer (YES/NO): YES